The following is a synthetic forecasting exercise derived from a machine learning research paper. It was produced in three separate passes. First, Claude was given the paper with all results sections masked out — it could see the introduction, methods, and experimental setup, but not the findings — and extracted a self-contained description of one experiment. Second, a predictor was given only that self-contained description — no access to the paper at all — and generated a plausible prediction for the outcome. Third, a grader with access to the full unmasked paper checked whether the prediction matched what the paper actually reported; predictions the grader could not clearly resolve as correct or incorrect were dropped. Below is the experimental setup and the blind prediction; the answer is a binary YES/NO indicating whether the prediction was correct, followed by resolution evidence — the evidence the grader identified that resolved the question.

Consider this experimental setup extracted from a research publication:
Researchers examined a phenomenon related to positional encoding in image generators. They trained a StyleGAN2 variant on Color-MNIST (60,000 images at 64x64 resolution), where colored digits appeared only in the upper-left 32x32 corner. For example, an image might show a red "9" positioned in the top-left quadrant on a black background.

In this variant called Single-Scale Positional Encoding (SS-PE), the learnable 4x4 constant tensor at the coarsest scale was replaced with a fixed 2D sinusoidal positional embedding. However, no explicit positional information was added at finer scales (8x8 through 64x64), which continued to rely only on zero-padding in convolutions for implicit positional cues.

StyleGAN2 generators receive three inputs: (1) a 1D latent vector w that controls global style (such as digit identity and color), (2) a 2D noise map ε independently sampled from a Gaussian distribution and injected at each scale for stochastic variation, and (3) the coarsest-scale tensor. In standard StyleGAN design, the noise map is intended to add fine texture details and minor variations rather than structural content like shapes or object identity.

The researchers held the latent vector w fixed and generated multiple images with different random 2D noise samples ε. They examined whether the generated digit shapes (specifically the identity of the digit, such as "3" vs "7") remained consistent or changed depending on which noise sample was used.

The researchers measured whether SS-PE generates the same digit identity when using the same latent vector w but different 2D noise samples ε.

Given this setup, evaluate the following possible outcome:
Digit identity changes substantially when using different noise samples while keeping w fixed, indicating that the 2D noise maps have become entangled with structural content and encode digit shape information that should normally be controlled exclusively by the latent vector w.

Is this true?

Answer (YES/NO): YES